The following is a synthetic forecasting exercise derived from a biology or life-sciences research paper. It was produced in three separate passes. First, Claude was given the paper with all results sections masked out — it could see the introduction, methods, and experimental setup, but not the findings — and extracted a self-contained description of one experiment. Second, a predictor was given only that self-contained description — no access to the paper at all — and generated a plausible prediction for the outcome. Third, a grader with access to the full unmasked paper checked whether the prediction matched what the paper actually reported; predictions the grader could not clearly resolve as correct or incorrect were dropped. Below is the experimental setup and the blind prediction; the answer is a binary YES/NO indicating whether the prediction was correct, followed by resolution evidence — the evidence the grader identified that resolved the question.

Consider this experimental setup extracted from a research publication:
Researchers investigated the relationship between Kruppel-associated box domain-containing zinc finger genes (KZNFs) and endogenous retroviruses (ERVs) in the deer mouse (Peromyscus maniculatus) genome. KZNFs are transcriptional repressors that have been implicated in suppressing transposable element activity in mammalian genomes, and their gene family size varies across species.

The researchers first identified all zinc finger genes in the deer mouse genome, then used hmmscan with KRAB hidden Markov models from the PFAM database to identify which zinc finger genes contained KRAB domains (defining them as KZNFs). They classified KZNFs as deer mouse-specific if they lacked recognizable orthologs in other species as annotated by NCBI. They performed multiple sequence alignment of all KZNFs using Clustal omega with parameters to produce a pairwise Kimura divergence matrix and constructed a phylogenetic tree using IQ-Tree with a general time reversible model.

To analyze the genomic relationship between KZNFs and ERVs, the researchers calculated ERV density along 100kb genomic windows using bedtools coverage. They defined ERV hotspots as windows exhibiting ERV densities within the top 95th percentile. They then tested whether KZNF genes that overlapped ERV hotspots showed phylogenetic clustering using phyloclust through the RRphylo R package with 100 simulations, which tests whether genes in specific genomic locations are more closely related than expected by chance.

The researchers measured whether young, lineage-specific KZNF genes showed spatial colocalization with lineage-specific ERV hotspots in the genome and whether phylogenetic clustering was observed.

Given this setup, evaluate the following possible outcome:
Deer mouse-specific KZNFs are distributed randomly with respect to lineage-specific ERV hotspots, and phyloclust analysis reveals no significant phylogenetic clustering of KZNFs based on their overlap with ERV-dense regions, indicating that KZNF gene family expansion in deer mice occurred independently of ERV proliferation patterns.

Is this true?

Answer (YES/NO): NO